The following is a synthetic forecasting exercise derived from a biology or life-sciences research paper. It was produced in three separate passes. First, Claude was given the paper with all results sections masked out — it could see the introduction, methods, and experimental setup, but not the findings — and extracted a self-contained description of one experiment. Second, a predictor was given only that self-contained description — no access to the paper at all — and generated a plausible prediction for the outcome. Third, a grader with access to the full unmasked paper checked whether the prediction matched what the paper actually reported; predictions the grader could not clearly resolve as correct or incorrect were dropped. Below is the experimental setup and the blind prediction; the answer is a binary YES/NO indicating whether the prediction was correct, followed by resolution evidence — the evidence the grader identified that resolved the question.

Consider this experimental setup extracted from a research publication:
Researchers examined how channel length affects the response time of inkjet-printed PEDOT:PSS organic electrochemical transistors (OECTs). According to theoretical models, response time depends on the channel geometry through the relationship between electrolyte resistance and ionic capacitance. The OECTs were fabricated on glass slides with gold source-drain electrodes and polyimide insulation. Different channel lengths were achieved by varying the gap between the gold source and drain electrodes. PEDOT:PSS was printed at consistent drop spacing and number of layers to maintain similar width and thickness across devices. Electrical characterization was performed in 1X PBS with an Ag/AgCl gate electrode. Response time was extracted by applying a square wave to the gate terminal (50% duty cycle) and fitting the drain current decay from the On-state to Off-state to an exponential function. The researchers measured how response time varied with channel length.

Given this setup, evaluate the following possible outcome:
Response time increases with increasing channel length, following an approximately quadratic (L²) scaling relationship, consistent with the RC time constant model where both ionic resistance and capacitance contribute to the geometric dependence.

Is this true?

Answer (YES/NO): NO